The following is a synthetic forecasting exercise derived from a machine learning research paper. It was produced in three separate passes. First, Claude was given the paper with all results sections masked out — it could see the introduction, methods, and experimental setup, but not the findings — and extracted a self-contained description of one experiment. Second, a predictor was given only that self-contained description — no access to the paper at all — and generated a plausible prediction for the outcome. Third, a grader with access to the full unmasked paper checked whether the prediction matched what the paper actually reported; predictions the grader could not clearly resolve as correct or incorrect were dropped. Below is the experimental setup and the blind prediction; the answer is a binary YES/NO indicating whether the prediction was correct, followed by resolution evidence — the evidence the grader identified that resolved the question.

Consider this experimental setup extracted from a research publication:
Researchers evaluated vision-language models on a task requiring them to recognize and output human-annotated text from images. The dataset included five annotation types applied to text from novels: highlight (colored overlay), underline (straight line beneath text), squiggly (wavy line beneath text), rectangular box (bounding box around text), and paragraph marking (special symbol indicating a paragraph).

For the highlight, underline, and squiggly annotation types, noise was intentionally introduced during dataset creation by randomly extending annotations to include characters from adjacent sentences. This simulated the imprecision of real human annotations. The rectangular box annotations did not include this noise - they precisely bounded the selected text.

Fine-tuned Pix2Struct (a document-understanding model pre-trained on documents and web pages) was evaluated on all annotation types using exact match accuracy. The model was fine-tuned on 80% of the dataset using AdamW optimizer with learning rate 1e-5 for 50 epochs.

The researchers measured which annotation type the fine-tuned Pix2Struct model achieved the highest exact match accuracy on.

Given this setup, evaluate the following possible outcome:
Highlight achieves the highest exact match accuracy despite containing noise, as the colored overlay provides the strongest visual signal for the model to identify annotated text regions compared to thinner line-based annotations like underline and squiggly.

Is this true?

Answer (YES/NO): NO